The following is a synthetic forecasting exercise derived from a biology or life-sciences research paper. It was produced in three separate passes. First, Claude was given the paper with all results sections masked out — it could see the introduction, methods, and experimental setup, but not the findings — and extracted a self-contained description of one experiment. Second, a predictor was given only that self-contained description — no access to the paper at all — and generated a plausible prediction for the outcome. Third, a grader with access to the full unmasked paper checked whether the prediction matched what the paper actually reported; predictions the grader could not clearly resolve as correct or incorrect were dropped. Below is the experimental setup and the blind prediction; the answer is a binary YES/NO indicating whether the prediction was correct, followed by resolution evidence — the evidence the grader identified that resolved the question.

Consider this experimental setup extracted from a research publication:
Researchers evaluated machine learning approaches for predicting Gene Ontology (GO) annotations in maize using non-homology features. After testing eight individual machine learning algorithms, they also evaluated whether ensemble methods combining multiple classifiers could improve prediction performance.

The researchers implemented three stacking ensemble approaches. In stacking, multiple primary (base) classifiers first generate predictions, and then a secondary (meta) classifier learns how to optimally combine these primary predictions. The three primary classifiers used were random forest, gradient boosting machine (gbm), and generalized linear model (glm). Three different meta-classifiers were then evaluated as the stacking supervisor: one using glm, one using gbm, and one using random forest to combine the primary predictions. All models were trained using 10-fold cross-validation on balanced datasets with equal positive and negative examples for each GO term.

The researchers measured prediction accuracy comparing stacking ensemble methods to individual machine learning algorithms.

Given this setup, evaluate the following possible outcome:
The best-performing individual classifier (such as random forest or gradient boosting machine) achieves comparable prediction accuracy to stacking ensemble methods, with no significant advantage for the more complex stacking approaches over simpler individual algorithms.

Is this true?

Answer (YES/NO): YES